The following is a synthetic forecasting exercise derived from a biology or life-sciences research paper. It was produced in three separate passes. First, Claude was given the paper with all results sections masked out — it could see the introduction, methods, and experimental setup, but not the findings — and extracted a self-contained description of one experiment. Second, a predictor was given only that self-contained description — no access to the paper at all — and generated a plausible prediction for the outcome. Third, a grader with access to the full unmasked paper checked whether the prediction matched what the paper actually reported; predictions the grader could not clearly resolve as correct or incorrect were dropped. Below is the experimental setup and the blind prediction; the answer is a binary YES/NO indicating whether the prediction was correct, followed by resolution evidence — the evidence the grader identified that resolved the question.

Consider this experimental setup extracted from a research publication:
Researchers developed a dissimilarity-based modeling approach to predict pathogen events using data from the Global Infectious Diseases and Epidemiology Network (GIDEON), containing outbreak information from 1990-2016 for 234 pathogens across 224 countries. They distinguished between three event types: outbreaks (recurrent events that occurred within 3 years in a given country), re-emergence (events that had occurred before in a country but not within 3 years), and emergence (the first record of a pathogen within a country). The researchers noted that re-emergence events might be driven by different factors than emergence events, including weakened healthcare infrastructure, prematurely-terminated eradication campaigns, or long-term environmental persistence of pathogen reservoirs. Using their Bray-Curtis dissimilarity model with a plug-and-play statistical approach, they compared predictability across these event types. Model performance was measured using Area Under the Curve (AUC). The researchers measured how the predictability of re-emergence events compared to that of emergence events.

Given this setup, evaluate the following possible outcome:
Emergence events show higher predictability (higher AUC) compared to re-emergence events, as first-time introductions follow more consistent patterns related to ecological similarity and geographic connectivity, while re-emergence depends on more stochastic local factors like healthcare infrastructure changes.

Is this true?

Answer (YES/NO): NO